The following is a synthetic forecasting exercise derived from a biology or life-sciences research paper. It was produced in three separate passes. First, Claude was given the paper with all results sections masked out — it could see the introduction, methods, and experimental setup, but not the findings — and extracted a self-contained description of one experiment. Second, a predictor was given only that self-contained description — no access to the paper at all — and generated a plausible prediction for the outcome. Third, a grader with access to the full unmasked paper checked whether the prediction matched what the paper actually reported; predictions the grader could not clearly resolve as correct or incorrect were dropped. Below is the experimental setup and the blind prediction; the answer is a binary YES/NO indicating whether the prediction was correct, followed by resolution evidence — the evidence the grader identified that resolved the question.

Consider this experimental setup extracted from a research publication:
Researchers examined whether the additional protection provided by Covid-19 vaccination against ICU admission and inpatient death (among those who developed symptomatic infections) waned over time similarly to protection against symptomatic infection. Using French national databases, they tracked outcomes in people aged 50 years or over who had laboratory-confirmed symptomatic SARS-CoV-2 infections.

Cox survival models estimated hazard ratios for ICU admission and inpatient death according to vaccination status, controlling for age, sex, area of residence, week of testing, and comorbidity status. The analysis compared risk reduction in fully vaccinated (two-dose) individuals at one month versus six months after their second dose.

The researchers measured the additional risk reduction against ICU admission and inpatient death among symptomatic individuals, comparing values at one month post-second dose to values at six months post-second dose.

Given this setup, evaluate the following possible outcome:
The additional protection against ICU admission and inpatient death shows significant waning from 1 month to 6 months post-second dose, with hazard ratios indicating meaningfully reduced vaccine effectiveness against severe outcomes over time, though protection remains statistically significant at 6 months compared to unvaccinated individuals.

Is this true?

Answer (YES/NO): NO